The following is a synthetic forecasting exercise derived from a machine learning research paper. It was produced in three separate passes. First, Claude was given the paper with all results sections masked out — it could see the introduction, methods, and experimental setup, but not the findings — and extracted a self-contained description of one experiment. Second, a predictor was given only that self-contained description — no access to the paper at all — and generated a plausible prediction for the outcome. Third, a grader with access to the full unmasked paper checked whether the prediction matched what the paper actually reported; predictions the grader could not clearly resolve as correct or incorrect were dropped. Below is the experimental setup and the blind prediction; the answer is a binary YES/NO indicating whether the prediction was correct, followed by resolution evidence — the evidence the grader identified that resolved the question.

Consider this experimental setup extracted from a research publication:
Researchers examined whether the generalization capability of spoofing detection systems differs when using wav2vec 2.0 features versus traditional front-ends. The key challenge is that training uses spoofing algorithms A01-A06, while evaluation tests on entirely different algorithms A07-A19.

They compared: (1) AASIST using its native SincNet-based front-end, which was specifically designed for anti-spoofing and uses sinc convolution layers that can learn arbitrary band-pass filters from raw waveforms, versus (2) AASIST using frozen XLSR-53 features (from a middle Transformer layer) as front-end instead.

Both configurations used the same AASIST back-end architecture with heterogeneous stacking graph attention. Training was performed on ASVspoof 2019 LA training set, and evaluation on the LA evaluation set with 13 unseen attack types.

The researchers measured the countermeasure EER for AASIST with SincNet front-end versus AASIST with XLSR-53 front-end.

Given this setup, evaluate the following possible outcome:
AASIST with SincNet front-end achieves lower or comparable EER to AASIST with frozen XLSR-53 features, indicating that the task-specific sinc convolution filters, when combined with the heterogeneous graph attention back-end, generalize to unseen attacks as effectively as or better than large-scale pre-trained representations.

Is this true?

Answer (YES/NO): NO